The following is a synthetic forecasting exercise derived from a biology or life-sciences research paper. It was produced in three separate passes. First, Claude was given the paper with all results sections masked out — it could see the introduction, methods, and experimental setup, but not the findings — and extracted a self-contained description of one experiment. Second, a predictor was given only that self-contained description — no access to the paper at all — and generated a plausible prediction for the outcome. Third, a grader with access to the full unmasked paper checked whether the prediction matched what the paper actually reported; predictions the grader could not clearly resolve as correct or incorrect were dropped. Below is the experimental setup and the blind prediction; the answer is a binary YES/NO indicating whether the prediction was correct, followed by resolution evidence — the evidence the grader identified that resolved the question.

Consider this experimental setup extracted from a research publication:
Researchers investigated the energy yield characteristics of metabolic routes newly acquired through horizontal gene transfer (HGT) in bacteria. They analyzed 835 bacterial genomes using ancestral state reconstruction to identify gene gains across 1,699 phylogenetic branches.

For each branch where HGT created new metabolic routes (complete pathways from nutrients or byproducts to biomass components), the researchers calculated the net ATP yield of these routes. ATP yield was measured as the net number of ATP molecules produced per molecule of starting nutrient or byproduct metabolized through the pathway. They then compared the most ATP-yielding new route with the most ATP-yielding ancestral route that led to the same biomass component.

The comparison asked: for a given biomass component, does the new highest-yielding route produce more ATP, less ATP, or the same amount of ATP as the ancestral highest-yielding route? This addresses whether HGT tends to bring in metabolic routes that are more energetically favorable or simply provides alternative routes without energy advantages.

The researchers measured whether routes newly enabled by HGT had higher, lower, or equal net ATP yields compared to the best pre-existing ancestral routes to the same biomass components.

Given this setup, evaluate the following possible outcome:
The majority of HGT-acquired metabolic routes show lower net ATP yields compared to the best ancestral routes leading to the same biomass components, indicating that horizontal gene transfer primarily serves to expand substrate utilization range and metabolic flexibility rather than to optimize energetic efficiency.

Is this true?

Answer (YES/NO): NO